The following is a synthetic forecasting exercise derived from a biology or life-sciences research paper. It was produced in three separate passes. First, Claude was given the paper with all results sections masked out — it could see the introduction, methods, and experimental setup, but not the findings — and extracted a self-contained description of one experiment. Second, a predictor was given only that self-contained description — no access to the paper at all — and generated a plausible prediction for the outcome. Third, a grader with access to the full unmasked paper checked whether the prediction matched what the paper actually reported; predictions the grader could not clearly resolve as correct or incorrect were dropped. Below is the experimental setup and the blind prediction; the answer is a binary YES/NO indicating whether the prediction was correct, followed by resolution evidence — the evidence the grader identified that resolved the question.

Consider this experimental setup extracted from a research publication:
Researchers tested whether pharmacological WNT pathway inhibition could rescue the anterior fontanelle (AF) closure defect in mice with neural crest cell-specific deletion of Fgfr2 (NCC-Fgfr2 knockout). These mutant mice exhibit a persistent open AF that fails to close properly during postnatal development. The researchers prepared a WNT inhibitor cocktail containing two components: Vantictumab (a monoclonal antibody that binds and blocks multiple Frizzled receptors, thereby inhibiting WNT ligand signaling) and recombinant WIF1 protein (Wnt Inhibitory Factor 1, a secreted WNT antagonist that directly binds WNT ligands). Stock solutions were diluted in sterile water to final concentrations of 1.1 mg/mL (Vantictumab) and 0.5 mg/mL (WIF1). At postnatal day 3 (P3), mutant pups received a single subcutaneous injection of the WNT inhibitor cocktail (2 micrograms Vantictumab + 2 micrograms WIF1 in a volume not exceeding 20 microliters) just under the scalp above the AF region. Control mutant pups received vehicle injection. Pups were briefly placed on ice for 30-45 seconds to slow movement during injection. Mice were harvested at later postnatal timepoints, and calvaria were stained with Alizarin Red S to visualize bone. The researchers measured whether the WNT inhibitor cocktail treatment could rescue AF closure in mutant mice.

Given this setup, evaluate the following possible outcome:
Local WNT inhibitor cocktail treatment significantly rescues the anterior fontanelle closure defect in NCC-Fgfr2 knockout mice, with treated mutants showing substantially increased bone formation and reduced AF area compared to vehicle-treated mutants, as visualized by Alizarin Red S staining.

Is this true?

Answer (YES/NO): YES